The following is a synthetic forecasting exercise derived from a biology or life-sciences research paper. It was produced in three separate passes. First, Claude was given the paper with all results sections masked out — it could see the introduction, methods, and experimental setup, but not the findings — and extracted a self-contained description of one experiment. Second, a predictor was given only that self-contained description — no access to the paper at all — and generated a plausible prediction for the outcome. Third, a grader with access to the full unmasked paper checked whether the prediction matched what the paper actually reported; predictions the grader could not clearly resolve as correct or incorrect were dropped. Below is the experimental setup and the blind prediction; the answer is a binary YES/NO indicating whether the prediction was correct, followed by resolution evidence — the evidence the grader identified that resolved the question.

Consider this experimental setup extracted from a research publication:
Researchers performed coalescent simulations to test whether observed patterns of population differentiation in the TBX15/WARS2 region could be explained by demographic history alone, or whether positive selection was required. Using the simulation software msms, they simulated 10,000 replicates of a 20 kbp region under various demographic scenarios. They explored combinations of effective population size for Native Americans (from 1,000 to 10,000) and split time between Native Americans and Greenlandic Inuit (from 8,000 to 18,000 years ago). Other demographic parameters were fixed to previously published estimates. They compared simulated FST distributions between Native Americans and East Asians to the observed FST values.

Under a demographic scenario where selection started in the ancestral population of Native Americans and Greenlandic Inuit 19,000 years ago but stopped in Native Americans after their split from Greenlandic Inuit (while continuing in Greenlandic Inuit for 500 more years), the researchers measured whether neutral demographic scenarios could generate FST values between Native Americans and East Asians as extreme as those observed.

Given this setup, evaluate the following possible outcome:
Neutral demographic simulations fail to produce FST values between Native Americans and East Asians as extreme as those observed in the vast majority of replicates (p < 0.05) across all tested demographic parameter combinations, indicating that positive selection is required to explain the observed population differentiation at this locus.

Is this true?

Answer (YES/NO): NO